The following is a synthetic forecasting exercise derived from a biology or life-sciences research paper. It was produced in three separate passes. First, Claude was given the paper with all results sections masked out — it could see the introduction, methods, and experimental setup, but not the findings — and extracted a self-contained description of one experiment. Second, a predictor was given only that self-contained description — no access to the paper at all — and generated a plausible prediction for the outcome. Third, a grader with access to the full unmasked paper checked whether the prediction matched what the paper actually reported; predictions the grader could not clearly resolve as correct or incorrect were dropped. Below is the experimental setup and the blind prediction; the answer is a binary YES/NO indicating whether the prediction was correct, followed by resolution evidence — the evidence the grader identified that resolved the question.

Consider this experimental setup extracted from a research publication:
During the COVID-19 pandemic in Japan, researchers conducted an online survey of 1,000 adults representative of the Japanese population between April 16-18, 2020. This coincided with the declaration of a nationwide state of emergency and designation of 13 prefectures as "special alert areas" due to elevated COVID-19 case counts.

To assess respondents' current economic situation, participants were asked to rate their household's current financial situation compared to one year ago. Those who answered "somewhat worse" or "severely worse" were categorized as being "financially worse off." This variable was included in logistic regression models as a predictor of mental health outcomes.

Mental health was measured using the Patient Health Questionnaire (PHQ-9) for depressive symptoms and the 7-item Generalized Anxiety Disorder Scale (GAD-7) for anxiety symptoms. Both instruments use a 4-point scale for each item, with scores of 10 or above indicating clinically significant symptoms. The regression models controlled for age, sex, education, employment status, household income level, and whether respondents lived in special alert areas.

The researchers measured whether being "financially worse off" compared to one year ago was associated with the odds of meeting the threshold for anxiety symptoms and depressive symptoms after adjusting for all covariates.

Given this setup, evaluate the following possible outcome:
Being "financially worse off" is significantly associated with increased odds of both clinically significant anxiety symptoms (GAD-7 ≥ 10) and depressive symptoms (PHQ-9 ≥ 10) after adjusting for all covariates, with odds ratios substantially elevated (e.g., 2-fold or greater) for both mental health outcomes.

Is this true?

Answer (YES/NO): YES